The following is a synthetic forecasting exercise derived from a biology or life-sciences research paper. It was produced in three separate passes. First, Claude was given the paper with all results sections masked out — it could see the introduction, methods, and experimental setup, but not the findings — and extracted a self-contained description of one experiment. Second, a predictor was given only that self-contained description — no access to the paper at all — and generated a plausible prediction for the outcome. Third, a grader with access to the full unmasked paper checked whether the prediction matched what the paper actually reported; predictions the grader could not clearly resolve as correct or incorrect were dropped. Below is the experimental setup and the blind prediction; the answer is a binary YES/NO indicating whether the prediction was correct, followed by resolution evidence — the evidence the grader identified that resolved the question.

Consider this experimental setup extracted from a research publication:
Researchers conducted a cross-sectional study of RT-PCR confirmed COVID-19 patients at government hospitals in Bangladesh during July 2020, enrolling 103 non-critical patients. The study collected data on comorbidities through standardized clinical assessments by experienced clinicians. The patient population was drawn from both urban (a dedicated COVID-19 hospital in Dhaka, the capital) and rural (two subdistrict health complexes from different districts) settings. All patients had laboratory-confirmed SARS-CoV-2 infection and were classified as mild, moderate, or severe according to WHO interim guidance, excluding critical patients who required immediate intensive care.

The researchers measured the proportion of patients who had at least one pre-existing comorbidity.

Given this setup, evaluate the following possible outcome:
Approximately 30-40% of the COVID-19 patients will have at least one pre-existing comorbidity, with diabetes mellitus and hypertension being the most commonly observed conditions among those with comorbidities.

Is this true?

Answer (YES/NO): NO